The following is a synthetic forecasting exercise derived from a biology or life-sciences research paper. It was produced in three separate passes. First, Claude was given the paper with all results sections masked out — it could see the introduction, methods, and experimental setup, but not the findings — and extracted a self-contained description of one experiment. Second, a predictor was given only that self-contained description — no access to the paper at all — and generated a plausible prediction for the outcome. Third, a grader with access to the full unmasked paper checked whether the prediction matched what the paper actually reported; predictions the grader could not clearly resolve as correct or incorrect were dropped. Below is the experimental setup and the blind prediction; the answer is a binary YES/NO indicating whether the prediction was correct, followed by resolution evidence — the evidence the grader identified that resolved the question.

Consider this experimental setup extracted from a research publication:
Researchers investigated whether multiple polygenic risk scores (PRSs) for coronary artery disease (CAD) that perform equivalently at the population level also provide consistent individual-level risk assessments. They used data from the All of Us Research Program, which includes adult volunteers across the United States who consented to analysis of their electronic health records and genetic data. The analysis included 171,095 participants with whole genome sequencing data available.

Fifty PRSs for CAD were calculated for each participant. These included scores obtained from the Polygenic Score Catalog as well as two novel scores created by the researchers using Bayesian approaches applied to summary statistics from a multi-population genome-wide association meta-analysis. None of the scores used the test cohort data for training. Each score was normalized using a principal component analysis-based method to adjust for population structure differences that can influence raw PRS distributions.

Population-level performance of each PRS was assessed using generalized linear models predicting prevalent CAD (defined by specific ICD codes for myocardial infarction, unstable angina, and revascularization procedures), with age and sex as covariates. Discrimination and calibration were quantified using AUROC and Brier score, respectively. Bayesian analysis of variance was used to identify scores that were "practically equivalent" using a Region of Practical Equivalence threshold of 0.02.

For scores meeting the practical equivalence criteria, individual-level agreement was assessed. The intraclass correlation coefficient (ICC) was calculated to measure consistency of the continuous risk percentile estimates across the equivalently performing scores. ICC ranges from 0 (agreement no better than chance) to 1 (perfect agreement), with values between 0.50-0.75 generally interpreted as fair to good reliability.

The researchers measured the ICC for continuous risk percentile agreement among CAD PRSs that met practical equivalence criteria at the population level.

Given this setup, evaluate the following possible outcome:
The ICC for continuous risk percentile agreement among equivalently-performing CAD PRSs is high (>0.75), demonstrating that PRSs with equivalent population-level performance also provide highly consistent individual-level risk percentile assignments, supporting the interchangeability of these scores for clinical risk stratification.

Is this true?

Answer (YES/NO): NO